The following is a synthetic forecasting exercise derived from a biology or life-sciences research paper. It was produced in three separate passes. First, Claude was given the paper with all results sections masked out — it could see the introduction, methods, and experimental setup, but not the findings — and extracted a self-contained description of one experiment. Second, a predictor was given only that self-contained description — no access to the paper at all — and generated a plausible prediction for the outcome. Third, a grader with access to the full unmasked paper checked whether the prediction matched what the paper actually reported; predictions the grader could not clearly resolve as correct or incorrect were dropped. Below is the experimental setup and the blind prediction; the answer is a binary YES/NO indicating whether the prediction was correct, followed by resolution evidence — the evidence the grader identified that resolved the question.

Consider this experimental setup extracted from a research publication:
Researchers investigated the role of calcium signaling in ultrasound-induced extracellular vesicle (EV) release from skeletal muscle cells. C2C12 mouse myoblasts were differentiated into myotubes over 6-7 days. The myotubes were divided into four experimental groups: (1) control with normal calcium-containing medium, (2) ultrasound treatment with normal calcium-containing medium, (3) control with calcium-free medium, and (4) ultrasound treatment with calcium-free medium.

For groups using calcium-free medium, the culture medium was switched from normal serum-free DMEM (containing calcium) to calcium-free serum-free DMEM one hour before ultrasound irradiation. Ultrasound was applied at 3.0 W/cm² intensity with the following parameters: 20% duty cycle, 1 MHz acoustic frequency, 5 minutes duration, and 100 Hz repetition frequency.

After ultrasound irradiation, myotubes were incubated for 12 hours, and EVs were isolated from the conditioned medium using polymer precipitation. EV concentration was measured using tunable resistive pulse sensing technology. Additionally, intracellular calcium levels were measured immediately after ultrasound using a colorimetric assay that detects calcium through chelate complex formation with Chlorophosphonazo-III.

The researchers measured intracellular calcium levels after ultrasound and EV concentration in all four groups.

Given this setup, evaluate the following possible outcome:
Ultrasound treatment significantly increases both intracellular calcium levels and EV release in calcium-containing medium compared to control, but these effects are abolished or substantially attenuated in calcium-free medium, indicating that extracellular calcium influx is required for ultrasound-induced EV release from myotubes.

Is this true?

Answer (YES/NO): YES